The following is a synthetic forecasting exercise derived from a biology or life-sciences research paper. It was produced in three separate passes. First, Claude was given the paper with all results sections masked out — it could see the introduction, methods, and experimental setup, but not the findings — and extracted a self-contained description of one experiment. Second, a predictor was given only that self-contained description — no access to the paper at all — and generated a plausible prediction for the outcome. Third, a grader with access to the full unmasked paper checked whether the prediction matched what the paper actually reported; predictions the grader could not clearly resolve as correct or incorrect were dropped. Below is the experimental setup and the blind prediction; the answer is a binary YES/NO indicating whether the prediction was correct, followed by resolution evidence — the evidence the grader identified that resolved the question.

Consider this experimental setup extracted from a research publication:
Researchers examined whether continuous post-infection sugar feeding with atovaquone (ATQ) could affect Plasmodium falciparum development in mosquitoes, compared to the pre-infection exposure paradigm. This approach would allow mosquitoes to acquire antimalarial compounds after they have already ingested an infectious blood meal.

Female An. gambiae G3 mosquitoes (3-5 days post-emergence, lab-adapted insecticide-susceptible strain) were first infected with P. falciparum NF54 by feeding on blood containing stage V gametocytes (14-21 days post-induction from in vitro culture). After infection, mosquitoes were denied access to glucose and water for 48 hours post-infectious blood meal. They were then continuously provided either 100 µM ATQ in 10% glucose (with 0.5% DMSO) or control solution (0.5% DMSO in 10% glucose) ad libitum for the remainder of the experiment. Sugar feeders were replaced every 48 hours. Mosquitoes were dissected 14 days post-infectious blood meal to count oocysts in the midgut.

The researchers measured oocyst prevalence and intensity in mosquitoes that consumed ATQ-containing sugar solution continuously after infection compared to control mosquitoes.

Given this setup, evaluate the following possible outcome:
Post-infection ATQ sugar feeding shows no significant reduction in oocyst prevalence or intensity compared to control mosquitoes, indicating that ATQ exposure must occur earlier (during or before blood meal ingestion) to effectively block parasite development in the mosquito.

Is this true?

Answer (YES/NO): NO